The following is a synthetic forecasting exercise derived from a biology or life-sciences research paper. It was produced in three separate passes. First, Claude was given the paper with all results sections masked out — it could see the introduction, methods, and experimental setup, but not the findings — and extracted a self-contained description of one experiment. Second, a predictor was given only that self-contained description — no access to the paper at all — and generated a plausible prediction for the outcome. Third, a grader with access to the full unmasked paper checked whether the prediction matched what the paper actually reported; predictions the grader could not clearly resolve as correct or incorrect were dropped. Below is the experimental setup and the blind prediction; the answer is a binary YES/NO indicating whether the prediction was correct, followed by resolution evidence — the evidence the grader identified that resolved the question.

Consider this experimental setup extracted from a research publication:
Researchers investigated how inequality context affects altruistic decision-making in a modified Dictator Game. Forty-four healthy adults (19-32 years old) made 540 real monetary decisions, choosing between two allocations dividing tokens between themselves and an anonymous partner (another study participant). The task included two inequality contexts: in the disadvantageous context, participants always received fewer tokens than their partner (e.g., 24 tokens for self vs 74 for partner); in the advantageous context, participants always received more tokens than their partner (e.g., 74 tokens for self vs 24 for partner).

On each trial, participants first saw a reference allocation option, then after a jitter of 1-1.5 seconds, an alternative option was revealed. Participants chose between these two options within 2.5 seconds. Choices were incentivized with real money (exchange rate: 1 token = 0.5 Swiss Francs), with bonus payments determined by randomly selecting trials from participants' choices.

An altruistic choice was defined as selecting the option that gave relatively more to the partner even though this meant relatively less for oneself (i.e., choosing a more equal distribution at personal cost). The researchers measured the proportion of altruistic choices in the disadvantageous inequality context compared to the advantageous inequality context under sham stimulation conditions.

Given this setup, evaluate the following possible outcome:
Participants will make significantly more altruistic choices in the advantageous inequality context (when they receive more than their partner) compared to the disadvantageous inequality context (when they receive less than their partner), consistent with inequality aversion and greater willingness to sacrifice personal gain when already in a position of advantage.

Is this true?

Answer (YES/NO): YES